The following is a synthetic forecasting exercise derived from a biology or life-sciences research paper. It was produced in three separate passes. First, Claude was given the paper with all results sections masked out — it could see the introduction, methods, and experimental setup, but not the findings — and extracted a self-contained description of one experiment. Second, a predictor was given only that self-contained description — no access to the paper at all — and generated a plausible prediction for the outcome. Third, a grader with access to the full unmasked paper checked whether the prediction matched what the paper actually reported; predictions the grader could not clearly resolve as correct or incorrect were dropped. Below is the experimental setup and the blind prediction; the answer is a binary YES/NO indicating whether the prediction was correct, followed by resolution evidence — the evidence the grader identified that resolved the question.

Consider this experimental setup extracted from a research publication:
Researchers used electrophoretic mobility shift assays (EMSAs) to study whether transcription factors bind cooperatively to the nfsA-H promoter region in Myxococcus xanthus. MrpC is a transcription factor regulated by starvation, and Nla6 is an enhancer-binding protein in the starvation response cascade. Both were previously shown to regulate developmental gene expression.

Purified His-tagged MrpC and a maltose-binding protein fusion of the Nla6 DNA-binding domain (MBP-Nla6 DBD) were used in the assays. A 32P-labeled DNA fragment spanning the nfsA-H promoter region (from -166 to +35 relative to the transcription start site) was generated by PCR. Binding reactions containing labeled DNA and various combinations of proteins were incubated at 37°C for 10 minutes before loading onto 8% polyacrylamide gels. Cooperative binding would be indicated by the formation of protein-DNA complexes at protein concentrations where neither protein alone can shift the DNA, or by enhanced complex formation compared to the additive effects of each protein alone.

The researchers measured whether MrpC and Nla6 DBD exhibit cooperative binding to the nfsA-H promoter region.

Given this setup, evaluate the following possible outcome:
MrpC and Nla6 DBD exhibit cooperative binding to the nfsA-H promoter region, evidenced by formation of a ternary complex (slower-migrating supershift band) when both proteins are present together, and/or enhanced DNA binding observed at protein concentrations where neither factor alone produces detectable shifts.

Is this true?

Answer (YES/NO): YES